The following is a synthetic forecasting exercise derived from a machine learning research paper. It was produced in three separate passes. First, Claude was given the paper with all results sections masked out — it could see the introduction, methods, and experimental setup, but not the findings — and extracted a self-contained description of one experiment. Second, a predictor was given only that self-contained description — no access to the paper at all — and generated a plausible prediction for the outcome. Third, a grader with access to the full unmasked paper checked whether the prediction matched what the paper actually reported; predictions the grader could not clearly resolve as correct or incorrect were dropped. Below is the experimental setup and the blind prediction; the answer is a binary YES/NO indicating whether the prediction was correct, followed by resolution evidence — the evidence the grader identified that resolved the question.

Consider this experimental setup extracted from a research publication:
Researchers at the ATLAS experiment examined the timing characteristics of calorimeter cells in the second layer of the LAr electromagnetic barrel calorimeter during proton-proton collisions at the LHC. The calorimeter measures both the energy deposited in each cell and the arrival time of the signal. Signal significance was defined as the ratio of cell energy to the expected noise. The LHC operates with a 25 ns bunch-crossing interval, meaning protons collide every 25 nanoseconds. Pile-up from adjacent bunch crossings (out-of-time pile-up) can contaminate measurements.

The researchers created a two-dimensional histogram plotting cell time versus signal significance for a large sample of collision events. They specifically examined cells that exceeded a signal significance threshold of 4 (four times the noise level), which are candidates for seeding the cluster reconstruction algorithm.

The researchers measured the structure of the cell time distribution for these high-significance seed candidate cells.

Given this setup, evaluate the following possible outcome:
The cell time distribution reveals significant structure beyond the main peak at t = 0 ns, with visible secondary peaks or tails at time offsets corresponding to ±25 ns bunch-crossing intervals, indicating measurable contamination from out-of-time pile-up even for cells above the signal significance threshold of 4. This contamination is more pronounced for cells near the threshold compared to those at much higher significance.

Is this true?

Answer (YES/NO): YES